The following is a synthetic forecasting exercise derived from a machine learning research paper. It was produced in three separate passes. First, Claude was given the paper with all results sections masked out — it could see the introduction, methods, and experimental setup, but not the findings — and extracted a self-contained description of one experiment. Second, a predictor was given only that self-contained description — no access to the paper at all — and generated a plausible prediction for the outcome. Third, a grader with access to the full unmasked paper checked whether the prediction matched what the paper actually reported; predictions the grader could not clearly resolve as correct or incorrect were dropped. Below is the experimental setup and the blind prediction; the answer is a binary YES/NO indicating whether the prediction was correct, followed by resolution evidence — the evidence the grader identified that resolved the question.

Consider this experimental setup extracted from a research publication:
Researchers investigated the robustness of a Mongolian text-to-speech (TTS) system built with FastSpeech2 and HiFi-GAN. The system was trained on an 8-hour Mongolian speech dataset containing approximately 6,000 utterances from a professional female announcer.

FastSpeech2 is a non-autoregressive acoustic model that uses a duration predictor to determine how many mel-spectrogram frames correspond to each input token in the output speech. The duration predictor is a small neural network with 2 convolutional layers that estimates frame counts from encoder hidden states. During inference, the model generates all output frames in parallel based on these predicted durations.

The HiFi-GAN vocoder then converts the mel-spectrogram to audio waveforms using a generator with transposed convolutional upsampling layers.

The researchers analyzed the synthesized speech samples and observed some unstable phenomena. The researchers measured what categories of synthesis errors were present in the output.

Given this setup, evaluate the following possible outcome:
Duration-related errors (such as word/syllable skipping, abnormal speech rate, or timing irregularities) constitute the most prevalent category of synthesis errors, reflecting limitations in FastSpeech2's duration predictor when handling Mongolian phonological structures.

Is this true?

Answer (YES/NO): NO